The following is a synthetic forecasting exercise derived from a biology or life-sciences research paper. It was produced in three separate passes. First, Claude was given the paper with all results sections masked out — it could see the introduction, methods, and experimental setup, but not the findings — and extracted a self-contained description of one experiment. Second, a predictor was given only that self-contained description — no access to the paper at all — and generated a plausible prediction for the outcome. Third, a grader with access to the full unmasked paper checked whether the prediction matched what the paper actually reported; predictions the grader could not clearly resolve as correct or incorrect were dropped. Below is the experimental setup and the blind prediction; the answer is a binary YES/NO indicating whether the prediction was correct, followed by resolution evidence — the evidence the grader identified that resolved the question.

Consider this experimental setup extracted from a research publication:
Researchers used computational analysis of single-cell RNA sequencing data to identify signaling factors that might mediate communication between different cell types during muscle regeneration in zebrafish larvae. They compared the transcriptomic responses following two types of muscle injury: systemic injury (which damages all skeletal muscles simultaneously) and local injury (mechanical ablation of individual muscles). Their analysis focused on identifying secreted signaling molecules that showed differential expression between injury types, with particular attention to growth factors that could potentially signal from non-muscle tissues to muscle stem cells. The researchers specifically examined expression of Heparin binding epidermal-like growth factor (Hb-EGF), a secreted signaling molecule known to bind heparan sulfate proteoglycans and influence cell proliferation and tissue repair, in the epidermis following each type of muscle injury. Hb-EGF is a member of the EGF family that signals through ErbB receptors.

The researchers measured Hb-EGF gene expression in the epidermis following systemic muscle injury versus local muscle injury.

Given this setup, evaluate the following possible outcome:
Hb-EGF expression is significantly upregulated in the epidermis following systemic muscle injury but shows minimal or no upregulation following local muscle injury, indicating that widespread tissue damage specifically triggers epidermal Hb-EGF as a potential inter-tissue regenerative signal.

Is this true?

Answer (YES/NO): YES